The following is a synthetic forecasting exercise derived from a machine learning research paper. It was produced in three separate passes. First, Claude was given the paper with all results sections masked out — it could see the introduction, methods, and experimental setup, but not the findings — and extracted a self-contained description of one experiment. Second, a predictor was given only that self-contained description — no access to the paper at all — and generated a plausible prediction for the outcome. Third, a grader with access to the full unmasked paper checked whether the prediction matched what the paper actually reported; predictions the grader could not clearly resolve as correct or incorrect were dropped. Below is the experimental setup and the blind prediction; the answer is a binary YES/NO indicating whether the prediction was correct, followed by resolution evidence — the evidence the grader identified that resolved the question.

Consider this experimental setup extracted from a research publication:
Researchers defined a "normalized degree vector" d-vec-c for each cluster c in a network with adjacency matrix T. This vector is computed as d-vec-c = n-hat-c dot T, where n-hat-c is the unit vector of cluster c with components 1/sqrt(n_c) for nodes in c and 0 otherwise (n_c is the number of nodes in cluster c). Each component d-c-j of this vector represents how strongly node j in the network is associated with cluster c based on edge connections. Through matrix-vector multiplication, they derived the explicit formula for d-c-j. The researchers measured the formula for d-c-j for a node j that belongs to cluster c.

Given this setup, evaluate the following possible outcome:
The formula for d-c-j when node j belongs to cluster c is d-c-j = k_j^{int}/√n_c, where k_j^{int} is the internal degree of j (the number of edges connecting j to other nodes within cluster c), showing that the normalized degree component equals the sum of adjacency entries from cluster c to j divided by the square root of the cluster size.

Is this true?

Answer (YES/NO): YES